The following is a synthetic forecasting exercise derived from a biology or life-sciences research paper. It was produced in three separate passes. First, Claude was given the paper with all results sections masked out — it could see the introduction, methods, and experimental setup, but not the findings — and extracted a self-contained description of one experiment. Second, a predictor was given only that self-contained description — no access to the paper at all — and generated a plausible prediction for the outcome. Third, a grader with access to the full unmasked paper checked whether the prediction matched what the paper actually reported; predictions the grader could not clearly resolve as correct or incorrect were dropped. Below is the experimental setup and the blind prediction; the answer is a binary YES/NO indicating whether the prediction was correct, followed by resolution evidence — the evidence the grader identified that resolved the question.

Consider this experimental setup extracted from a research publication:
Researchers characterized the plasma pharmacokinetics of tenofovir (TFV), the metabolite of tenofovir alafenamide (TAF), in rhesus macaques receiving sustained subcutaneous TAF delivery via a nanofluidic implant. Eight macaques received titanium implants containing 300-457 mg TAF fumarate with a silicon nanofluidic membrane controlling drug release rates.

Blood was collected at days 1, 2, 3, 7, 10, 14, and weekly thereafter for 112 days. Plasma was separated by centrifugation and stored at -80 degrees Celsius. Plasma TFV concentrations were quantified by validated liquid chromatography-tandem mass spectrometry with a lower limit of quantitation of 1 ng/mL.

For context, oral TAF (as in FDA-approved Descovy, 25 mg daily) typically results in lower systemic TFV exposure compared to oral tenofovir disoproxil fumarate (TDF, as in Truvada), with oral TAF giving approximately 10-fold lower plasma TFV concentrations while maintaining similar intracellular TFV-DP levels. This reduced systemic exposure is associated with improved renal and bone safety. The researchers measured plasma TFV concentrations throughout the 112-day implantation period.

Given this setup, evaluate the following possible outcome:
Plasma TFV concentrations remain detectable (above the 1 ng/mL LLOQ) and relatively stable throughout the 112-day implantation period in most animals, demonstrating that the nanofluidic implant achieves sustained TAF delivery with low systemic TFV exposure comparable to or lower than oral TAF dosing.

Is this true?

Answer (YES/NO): NO